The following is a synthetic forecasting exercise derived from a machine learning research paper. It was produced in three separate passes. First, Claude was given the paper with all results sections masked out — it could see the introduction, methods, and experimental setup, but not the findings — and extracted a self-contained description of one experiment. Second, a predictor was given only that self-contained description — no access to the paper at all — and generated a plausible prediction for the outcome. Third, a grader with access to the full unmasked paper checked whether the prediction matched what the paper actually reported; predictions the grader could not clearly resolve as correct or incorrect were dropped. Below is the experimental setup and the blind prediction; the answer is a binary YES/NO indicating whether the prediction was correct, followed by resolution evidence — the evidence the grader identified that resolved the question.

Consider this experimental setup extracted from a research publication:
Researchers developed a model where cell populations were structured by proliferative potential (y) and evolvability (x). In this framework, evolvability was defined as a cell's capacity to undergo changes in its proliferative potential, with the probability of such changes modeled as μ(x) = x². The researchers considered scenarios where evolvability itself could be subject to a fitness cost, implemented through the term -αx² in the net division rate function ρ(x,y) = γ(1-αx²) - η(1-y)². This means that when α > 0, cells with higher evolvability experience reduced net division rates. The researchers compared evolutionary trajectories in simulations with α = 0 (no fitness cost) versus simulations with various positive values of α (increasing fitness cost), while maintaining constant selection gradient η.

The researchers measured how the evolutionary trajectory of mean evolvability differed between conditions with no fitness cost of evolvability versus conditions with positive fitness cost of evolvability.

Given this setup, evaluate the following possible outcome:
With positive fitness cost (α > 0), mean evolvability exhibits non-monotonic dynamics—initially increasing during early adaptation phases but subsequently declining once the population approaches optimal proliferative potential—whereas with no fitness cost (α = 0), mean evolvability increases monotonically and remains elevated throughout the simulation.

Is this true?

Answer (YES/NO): NO